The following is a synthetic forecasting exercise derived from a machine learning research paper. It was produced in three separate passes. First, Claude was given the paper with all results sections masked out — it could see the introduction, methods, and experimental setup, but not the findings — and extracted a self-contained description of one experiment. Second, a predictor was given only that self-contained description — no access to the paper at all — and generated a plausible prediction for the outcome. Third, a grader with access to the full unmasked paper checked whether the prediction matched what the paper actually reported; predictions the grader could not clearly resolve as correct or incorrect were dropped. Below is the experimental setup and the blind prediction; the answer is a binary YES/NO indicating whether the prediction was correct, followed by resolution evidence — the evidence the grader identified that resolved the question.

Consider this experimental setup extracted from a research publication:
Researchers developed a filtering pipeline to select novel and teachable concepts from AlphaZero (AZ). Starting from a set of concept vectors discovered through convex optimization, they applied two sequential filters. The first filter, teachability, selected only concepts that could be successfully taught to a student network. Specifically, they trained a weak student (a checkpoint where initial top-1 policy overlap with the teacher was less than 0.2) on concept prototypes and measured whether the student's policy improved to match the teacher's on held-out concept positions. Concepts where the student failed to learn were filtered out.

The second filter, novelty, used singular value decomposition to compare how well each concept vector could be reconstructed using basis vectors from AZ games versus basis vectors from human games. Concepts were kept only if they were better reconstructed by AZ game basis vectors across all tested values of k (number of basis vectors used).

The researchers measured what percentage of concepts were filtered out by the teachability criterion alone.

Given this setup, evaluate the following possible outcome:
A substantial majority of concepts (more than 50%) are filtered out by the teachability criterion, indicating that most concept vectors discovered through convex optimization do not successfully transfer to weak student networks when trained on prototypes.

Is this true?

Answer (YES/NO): YES